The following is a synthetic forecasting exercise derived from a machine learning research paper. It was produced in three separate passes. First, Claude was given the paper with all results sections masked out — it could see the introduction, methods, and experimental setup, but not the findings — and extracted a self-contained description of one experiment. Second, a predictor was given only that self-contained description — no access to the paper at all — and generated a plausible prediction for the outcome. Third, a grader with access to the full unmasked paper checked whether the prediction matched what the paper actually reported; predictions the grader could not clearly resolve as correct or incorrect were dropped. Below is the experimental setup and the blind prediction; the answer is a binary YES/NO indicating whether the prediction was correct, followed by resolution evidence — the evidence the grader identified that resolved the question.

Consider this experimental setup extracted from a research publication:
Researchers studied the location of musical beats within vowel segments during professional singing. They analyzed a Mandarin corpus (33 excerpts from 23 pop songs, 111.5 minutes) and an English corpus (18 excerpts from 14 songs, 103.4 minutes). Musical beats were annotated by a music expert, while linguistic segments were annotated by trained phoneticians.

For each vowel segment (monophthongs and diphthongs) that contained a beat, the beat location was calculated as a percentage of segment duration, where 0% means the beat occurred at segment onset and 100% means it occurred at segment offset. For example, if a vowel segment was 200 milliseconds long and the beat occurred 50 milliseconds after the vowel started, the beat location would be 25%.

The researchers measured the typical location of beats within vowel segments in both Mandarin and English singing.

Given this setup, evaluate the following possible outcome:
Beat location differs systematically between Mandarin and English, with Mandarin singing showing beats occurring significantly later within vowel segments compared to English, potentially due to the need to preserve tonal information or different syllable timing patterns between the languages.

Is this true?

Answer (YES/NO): NO